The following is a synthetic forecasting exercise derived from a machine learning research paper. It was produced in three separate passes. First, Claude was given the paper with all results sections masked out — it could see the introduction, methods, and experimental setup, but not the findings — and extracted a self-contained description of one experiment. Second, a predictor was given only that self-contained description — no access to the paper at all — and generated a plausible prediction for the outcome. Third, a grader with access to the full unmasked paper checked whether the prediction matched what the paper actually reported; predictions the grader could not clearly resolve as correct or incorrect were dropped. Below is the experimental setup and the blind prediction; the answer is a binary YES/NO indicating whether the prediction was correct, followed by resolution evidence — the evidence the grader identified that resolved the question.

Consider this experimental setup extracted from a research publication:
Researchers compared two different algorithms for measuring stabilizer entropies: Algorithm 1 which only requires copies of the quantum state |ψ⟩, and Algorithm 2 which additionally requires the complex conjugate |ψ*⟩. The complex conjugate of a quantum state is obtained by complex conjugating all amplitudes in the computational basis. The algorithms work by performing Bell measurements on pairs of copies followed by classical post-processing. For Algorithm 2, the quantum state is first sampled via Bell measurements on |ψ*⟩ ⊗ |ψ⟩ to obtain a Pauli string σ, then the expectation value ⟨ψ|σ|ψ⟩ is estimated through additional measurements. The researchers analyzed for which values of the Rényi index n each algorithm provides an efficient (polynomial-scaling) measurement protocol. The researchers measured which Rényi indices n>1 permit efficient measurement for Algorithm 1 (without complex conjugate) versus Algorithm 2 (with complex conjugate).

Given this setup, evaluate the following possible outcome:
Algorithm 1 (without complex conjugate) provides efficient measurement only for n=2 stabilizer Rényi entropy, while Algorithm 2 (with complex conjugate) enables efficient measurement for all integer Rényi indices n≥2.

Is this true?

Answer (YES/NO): NO